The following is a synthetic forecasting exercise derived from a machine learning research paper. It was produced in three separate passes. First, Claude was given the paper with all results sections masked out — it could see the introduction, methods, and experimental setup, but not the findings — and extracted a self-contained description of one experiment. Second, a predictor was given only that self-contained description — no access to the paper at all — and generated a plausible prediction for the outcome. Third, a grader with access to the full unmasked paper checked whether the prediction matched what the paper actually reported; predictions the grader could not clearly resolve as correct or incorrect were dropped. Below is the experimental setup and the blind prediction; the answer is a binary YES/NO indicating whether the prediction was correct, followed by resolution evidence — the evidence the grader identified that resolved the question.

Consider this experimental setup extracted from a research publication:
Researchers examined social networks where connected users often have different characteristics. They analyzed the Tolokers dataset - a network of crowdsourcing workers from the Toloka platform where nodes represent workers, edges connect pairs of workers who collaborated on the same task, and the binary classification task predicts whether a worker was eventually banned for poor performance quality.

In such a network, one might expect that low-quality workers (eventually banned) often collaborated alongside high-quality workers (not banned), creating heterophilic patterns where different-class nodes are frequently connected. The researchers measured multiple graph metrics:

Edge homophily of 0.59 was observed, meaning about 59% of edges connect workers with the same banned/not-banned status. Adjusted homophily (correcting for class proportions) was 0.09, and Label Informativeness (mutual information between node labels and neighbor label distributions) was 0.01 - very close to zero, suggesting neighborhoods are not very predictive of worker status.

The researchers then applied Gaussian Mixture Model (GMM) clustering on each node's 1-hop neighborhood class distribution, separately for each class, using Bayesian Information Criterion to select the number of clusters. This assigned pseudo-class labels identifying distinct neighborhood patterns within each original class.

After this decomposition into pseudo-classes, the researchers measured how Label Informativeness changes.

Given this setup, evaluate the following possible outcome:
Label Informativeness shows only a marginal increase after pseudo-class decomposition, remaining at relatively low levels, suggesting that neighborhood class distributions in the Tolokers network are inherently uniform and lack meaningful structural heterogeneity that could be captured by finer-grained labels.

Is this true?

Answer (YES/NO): NO